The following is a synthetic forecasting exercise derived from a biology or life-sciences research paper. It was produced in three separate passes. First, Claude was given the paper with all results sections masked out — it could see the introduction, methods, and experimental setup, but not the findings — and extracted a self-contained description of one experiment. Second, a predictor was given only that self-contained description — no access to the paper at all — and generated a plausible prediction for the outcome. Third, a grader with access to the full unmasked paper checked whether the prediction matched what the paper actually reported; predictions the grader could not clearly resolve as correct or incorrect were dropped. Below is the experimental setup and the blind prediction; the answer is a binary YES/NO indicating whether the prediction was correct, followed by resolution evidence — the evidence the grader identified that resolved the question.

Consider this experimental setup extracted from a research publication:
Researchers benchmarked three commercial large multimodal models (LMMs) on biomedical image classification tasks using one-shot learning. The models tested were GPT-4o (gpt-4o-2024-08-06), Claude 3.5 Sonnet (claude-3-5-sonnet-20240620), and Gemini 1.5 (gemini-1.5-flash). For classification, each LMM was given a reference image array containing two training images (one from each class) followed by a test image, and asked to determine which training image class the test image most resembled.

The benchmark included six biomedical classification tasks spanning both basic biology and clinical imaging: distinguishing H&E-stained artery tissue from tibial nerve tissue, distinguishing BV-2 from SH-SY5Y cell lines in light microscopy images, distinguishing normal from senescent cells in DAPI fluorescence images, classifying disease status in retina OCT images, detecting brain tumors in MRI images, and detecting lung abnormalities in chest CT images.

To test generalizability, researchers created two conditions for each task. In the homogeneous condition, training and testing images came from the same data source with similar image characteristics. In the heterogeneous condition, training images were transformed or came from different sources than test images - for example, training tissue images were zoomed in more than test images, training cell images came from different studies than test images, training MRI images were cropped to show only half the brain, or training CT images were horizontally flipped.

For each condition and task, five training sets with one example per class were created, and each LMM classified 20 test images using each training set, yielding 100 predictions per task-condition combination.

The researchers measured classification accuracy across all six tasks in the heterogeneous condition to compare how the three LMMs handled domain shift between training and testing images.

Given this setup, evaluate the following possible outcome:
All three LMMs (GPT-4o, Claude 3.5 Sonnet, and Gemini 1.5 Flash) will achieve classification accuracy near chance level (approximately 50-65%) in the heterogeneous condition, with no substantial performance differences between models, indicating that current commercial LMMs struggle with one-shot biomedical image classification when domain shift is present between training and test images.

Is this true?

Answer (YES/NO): NO